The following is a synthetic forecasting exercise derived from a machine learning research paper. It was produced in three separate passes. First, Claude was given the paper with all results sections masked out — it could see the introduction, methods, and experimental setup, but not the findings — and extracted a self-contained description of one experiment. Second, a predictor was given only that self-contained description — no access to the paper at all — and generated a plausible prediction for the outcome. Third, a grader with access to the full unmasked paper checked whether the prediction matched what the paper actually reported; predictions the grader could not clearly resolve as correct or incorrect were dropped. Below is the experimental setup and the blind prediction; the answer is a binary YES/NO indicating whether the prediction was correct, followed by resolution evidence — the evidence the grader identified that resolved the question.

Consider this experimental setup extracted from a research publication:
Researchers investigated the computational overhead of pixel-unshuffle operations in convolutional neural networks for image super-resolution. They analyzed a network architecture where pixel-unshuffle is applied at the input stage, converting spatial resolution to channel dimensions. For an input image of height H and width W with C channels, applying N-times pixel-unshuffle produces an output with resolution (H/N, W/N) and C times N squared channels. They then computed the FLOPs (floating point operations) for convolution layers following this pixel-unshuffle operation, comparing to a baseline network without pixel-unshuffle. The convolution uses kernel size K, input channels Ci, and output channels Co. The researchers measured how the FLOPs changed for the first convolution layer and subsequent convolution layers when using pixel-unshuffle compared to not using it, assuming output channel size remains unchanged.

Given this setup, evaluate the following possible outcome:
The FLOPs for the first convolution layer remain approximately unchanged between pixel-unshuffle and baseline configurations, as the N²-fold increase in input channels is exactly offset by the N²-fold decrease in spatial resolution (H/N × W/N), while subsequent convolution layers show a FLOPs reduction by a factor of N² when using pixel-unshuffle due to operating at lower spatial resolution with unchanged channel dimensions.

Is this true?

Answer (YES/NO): YES